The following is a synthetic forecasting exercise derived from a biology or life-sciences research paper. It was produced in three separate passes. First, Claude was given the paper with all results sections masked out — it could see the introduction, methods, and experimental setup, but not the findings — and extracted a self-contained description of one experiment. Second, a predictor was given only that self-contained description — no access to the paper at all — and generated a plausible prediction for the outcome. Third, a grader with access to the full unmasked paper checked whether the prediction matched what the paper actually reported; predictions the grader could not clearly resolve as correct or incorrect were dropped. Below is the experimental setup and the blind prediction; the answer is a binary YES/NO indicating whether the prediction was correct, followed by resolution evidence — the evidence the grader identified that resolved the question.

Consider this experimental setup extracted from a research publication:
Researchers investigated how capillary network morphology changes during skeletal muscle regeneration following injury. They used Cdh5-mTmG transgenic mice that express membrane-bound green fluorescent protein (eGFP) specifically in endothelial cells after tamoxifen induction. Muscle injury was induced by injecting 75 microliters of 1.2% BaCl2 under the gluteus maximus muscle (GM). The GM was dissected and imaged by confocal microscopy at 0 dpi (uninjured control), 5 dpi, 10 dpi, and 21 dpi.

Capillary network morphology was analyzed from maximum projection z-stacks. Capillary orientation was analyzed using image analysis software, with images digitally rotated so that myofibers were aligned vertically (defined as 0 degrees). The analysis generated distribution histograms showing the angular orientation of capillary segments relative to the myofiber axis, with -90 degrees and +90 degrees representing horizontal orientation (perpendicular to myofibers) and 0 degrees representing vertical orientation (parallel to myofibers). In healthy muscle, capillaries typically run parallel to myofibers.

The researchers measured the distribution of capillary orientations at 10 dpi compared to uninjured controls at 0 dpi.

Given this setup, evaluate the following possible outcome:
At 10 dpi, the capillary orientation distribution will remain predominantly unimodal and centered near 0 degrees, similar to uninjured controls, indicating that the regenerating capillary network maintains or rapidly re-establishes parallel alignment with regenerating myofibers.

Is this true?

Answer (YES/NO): NO